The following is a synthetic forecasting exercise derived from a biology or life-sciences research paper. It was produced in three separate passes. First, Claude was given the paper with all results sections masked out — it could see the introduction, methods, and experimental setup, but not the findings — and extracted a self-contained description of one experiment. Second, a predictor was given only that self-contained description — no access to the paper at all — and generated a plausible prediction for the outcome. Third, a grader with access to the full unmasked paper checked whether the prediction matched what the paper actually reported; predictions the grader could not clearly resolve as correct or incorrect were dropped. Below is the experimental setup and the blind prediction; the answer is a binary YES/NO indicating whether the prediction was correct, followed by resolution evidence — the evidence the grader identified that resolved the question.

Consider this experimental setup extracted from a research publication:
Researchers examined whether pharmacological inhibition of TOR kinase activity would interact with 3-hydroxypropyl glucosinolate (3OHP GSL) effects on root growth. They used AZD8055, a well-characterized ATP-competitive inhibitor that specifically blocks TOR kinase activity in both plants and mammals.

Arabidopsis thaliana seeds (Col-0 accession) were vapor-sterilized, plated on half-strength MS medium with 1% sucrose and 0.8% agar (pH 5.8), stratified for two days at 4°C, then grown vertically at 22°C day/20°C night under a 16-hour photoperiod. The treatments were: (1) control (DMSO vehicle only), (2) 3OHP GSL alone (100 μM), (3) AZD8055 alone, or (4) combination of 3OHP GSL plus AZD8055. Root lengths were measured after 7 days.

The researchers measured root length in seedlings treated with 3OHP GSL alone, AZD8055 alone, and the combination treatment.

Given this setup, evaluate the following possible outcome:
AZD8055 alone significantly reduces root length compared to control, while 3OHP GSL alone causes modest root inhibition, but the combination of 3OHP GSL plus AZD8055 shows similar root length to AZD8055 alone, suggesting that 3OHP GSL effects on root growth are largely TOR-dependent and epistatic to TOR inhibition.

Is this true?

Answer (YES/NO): NO